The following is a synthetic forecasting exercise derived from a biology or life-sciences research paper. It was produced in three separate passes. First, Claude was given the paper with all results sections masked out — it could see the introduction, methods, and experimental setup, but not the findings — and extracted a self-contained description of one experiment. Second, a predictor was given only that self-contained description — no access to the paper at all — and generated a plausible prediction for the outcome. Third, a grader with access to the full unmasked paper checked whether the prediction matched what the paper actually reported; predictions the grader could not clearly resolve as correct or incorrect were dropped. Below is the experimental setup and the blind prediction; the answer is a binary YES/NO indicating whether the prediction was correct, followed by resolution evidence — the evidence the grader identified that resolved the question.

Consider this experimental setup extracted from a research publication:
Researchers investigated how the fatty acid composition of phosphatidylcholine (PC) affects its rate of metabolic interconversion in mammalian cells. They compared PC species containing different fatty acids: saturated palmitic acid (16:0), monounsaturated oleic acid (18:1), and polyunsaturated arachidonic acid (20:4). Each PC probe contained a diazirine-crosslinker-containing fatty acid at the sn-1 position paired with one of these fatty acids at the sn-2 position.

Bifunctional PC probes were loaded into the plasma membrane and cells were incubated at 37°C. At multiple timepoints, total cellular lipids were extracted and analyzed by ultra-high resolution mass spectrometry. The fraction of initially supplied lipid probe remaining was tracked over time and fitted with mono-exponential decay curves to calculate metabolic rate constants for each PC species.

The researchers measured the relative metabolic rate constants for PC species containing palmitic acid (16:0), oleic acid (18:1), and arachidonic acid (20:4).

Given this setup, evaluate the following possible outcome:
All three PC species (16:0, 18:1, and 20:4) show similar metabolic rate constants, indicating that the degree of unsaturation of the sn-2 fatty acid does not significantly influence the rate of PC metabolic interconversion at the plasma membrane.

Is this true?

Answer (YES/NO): NO